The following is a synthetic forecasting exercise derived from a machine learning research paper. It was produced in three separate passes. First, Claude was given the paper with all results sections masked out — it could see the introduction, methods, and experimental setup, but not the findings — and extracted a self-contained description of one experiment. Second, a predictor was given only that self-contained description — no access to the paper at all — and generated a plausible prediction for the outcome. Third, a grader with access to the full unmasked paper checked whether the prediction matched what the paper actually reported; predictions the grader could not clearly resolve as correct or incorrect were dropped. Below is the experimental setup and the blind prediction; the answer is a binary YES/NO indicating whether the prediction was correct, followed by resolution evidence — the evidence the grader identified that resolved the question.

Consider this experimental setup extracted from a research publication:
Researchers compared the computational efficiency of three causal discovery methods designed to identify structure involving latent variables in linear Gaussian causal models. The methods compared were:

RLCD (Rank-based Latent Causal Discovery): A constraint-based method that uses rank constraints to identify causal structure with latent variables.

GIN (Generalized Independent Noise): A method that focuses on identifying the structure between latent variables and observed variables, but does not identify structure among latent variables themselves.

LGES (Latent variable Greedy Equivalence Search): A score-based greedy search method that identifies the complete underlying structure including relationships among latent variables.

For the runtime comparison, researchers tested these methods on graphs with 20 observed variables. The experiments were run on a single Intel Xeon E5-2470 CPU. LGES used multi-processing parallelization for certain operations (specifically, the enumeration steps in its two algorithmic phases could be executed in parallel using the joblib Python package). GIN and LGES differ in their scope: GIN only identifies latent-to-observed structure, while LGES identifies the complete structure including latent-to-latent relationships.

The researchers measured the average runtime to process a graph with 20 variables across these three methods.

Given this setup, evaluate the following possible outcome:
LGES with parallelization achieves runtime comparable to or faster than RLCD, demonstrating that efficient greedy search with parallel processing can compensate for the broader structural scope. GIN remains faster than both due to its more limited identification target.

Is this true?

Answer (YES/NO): YES